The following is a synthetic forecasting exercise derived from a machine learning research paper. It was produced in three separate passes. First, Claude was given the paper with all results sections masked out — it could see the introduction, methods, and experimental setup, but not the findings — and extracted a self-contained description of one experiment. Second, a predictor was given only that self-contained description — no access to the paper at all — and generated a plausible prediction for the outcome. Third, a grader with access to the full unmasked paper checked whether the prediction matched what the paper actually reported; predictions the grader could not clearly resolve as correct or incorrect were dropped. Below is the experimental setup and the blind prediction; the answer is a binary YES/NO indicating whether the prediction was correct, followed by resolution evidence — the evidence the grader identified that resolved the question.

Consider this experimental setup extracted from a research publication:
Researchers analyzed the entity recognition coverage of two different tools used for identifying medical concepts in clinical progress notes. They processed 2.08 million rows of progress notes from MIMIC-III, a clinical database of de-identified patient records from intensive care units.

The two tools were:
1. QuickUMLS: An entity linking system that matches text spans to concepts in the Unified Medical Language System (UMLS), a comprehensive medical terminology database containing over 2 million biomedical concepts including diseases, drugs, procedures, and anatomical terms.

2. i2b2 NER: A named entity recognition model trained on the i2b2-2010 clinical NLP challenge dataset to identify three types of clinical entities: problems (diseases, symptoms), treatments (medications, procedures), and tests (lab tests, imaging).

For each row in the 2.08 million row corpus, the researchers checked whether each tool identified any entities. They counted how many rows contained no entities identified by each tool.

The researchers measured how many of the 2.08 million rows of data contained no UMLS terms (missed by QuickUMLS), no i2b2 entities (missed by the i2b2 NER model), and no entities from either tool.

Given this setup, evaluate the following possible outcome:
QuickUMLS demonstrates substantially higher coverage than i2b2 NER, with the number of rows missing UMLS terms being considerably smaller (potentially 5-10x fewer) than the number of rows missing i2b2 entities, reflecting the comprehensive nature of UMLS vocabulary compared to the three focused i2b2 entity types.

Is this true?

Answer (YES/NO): NO